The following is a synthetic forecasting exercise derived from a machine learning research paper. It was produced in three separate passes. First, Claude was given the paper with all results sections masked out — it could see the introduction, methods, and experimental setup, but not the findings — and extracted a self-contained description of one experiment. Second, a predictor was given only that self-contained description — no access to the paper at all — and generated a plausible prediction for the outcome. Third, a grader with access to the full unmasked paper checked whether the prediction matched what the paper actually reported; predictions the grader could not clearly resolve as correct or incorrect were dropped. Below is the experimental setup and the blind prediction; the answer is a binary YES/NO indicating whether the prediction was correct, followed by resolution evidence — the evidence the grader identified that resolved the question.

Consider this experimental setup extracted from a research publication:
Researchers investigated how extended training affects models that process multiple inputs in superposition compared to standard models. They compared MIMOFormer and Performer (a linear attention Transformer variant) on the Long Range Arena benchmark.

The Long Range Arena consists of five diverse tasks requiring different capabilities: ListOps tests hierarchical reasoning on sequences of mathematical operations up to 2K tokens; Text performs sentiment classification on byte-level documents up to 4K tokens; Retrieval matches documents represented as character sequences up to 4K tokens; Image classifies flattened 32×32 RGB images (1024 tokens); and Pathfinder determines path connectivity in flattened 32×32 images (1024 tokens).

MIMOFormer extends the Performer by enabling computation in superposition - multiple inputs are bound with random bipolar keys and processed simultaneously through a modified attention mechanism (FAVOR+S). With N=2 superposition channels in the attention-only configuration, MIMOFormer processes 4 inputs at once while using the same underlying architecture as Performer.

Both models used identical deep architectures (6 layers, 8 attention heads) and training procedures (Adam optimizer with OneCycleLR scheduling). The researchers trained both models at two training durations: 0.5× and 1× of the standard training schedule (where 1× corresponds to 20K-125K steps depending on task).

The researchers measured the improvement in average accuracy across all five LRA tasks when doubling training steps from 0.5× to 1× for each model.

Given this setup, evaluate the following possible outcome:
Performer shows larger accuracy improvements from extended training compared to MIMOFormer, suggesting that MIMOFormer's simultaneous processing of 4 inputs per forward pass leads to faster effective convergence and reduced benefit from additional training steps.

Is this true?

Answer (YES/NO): NO